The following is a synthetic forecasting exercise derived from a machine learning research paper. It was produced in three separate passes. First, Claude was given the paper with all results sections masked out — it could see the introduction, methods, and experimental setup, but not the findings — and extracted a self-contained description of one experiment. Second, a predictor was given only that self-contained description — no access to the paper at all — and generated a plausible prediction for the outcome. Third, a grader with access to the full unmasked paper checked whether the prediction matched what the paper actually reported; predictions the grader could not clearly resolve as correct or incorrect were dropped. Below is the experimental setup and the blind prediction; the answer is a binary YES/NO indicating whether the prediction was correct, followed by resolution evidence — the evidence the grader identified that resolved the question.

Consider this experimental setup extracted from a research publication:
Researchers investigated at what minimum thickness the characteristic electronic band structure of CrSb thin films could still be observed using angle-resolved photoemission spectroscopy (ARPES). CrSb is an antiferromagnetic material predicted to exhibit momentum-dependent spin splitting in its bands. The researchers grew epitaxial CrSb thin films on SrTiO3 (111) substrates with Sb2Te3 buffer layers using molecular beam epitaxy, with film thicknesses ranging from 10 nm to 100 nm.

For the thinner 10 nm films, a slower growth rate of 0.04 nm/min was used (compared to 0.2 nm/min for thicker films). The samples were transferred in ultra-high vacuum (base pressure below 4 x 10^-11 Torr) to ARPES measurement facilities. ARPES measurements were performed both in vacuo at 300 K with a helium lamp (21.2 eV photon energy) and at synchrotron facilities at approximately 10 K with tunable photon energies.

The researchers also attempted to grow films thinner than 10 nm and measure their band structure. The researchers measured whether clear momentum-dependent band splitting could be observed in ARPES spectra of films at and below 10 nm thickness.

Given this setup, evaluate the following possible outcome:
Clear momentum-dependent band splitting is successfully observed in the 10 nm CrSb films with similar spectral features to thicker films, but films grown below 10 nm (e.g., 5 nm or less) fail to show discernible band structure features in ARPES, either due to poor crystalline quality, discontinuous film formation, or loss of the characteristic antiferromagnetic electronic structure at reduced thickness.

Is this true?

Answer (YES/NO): YES